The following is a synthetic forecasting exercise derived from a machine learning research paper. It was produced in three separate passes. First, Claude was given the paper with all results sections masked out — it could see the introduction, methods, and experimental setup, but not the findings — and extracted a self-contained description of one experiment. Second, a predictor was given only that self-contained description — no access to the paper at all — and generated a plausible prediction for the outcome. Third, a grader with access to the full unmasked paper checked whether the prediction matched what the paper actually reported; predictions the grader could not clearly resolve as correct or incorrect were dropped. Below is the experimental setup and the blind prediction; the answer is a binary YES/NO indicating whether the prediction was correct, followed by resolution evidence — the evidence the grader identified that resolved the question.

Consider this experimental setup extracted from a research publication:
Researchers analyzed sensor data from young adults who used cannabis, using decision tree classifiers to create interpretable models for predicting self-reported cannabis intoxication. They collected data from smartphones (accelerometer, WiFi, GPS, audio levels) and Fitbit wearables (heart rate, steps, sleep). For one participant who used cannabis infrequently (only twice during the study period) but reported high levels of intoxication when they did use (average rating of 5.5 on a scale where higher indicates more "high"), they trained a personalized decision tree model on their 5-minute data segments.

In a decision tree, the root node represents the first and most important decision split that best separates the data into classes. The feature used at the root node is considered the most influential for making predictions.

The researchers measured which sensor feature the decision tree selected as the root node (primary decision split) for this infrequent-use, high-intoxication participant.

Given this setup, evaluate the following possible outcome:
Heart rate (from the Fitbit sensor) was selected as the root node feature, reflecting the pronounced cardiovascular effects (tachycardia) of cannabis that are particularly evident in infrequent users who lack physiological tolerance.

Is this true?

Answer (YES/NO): NO